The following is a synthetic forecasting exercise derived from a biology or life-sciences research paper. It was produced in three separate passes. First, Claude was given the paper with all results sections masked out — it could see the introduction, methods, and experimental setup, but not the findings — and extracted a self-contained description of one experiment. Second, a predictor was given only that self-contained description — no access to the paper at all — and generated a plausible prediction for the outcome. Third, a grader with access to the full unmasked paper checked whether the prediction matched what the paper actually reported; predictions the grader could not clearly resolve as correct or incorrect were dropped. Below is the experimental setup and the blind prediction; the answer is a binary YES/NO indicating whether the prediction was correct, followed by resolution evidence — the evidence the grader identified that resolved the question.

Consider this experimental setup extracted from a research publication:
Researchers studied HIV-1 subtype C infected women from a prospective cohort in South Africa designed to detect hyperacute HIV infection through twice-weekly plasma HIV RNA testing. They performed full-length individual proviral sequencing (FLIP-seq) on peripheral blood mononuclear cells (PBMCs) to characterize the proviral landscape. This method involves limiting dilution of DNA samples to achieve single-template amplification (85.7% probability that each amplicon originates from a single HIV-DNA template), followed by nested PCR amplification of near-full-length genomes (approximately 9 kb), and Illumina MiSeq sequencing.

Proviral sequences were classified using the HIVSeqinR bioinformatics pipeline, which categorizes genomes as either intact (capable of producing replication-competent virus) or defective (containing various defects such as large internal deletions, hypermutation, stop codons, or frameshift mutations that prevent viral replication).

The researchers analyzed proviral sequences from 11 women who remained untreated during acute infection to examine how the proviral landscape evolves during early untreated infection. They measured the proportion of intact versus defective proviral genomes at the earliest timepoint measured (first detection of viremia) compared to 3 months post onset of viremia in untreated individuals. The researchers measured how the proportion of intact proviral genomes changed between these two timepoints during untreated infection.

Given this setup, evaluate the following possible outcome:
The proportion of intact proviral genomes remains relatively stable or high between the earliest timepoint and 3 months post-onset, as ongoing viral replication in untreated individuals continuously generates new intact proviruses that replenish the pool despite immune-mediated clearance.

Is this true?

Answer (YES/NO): NO